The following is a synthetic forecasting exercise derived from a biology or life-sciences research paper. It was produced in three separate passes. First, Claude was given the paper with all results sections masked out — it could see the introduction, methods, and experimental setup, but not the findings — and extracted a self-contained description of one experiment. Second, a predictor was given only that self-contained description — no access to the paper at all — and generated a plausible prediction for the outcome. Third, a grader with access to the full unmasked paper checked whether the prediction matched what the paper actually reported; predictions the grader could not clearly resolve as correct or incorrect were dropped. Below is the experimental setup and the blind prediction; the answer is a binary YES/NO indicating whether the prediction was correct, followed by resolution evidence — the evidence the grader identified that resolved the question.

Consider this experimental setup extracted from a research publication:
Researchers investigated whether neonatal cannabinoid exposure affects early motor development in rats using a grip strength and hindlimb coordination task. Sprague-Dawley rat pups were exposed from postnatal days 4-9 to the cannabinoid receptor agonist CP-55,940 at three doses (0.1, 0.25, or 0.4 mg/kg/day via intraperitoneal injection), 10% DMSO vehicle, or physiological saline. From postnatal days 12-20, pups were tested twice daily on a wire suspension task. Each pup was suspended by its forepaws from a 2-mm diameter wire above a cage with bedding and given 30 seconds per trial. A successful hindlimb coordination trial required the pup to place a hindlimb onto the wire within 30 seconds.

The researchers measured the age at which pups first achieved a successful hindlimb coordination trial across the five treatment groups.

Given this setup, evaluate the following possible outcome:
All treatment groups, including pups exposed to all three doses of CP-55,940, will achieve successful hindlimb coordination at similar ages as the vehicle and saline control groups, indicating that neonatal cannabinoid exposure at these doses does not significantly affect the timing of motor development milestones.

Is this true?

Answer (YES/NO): NO